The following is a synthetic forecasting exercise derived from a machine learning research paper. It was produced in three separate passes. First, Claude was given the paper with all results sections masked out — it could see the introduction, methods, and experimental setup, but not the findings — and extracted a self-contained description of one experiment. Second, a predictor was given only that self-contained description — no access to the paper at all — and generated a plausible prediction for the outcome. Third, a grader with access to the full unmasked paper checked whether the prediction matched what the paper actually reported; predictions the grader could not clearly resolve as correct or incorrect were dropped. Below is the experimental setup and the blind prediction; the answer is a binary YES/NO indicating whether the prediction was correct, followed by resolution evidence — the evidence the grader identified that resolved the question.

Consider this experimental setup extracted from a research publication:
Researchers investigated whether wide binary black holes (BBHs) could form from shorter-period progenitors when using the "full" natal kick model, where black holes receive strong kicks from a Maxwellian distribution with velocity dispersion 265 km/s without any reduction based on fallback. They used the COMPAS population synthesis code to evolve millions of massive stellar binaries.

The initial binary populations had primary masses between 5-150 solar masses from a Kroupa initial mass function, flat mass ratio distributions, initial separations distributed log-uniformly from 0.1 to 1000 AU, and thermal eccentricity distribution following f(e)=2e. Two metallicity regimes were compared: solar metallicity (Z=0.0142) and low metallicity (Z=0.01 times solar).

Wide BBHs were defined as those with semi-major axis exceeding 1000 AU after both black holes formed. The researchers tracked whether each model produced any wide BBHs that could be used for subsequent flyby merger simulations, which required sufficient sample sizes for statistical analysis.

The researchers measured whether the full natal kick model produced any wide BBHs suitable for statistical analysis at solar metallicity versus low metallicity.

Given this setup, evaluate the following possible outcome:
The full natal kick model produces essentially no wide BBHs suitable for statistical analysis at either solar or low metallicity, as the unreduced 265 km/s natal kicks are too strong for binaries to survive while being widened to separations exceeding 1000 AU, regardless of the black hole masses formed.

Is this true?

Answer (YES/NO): YES